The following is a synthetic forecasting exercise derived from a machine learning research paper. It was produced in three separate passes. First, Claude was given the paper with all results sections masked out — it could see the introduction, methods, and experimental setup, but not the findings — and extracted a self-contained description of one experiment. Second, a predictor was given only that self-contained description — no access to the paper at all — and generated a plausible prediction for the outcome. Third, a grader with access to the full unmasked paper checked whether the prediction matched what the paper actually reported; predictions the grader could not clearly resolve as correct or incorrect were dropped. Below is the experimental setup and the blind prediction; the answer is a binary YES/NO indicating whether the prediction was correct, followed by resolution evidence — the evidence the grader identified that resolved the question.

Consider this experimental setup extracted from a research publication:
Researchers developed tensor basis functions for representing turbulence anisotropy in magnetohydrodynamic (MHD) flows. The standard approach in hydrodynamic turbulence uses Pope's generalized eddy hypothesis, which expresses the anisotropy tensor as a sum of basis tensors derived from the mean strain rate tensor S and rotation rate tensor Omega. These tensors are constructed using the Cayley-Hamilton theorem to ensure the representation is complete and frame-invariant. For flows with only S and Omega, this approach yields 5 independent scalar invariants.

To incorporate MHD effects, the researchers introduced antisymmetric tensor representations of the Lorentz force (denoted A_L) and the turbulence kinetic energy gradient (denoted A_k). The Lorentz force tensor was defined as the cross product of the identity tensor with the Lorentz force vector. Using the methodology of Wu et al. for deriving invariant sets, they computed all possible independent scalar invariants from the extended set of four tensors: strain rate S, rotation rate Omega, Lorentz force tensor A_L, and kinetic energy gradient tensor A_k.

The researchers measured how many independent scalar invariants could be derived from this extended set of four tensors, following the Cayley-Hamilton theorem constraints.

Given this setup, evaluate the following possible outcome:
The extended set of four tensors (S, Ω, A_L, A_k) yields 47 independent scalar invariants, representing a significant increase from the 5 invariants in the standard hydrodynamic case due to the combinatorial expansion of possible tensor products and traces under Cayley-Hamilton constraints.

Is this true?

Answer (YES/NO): YES